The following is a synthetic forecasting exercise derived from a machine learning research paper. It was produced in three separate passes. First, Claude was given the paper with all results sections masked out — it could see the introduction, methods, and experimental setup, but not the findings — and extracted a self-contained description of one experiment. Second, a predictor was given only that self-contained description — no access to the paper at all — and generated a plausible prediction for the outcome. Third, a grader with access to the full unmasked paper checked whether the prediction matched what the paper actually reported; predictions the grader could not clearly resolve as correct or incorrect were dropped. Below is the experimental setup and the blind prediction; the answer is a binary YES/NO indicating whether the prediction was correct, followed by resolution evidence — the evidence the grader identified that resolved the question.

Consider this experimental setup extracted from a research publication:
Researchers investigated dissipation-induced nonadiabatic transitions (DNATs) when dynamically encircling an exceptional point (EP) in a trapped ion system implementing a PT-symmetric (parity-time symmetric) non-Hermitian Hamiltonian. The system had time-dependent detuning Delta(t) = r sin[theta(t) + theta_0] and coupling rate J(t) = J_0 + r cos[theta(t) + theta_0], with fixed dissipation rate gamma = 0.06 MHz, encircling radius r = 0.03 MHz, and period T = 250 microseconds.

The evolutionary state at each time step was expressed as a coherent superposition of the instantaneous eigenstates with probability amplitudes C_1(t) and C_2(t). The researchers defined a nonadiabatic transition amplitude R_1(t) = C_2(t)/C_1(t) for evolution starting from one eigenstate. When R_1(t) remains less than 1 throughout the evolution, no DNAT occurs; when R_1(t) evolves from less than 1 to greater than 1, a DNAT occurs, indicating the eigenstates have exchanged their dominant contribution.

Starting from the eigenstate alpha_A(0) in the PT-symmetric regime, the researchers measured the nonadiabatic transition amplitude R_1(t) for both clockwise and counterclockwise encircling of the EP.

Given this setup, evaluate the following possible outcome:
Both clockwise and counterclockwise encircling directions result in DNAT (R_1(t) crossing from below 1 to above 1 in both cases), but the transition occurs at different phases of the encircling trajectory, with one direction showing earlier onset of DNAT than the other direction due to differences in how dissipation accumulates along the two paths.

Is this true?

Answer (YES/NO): NO